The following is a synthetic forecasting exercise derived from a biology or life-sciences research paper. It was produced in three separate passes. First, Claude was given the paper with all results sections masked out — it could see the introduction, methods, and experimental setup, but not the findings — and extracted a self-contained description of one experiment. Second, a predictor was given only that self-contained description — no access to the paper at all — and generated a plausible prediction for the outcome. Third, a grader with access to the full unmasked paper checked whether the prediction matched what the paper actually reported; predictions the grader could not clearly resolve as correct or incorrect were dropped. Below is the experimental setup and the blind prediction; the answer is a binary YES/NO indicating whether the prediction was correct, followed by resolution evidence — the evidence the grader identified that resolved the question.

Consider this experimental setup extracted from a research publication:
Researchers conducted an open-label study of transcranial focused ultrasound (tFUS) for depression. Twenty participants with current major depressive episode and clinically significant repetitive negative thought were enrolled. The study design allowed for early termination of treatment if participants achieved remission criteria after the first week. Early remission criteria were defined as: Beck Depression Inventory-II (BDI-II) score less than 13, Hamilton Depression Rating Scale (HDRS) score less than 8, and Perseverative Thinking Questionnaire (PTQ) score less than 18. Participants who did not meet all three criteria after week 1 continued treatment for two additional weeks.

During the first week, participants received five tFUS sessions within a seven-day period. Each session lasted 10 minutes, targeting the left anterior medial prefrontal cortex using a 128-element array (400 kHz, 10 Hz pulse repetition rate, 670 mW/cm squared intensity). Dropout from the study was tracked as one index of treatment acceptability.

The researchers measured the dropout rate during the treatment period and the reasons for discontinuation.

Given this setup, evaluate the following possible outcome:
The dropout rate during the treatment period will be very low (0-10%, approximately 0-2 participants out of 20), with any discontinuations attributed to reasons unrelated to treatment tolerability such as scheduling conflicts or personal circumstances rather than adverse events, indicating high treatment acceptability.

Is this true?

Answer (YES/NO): NO